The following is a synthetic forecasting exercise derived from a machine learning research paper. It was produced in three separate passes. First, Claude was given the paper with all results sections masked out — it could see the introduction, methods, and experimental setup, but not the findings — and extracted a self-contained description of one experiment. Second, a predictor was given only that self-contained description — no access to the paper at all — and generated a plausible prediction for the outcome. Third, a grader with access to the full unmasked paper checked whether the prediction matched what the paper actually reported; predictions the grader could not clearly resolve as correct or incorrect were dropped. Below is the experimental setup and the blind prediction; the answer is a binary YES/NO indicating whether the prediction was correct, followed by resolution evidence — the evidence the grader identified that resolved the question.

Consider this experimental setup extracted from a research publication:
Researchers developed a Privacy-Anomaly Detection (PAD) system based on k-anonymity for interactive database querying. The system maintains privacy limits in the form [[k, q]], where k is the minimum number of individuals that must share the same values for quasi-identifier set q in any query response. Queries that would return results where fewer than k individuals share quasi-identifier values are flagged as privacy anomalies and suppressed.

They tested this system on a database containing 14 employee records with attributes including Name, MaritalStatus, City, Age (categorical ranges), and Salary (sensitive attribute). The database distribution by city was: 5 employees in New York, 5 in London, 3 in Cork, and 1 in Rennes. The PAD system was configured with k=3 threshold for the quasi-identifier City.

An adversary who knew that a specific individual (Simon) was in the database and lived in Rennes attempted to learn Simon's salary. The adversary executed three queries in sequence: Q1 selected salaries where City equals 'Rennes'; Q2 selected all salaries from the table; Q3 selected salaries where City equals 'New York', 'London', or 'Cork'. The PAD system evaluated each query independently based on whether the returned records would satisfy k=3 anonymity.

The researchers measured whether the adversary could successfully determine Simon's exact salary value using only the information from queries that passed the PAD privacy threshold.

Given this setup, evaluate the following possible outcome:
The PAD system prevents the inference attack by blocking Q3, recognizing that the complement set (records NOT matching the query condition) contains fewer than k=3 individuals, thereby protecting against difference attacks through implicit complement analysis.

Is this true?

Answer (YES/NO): NO